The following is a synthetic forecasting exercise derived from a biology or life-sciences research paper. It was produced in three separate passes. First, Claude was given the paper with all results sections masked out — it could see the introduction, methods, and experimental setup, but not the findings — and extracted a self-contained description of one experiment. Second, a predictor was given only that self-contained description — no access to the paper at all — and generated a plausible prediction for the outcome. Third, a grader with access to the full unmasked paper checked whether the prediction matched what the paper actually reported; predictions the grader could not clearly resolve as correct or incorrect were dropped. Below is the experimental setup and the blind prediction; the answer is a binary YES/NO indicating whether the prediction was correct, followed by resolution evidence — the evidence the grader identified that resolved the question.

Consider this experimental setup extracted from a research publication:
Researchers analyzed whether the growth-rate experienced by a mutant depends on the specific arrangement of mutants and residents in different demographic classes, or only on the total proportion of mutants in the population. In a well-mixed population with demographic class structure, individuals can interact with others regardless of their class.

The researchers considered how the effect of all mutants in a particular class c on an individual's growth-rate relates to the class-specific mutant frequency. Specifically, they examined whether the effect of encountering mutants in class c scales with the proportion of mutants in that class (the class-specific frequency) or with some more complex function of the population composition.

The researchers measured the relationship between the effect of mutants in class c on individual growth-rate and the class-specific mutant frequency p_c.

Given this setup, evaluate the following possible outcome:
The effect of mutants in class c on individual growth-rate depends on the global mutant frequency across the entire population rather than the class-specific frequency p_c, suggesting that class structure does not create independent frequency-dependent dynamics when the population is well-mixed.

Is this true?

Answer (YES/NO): NO